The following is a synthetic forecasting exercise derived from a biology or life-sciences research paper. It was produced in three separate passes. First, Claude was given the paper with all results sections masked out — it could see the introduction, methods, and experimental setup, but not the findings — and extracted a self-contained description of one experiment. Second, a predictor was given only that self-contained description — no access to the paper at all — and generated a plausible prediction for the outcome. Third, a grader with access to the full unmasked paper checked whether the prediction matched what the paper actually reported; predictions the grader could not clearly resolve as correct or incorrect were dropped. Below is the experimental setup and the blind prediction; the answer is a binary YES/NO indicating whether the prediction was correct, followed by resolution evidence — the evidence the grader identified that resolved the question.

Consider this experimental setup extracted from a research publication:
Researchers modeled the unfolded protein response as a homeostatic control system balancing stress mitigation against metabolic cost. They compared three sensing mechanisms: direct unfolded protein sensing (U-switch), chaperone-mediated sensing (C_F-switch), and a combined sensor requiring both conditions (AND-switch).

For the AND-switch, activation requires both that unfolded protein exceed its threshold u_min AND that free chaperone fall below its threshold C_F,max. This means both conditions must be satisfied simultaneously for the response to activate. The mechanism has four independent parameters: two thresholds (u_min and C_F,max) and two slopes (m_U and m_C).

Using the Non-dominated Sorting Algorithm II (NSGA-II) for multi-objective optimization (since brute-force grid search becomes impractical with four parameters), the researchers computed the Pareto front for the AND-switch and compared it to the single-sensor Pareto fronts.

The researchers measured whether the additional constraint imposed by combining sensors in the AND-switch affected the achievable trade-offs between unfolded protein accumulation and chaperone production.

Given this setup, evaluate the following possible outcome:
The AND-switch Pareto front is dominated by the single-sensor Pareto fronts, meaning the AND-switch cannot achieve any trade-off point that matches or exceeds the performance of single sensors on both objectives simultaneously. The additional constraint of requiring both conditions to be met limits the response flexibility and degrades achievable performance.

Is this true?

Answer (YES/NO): NO